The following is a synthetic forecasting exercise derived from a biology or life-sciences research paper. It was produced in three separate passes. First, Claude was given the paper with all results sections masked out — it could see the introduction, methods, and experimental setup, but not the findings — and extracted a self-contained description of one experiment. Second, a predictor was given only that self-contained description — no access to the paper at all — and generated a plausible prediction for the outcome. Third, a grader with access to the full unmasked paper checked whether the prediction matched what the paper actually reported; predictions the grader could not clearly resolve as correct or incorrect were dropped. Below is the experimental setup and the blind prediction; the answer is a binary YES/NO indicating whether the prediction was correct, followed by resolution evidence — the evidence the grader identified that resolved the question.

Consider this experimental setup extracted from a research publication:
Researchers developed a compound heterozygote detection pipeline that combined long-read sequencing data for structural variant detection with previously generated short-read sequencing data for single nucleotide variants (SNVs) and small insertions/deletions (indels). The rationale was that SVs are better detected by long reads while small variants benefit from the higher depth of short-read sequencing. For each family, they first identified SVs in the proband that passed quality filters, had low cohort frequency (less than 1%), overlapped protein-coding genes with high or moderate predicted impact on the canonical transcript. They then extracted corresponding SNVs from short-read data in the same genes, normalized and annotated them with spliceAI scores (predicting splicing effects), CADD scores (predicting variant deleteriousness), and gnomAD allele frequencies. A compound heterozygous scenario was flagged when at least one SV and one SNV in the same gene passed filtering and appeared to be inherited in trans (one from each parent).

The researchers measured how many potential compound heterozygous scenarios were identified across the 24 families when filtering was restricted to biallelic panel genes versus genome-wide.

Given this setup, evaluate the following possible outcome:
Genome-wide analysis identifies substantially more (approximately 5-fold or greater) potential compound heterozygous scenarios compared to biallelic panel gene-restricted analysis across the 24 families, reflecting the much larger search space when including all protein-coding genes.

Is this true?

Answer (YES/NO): NO